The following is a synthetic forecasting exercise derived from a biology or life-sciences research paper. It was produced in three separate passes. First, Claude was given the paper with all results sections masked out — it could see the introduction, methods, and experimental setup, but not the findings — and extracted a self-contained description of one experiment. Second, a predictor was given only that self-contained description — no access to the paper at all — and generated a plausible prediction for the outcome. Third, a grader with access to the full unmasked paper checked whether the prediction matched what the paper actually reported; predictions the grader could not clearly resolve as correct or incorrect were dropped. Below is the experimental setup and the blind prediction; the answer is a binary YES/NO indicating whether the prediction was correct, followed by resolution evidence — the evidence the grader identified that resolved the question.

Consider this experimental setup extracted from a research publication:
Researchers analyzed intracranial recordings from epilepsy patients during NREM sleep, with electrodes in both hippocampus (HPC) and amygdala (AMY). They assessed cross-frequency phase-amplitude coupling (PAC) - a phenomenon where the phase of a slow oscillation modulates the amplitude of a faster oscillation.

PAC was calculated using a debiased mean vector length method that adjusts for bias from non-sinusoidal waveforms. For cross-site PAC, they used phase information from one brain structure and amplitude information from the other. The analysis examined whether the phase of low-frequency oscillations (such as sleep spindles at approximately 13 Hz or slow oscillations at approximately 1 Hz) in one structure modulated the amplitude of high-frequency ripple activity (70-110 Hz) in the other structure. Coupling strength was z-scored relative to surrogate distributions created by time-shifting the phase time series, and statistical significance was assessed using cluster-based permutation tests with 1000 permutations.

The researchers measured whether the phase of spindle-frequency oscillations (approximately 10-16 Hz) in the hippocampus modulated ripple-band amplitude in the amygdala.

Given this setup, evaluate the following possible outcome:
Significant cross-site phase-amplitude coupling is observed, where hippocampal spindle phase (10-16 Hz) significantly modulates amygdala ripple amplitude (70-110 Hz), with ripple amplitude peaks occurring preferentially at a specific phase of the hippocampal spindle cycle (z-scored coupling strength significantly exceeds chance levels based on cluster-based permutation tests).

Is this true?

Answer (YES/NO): NO